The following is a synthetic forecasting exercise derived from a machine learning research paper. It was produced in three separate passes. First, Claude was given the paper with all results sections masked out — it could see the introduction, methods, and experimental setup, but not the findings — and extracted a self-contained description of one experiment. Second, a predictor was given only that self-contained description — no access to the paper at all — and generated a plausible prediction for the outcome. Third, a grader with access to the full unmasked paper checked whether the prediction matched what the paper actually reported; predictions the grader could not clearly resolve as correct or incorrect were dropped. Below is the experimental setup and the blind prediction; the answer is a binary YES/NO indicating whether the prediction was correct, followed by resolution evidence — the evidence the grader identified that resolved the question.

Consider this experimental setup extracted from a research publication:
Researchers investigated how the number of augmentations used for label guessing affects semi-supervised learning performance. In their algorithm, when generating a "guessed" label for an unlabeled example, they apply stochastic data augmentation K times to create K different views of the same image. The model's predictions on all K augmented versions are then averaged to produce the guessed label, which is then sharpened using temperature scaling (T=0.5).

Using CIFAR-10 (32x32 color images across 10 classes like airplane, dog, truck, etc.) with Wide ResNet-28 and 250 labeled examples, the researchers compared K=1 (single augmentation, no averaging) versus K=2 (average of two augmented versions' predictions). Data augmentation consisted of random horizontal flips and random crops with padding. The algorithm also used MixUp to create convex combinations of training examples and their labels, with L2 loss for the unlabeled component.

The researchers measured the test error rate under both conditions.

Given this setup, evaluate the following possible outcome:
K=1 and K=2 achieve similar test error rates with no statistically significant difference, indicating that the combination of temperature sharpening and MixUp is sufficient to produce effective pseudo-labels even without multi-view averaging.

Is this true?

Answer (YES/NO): NO